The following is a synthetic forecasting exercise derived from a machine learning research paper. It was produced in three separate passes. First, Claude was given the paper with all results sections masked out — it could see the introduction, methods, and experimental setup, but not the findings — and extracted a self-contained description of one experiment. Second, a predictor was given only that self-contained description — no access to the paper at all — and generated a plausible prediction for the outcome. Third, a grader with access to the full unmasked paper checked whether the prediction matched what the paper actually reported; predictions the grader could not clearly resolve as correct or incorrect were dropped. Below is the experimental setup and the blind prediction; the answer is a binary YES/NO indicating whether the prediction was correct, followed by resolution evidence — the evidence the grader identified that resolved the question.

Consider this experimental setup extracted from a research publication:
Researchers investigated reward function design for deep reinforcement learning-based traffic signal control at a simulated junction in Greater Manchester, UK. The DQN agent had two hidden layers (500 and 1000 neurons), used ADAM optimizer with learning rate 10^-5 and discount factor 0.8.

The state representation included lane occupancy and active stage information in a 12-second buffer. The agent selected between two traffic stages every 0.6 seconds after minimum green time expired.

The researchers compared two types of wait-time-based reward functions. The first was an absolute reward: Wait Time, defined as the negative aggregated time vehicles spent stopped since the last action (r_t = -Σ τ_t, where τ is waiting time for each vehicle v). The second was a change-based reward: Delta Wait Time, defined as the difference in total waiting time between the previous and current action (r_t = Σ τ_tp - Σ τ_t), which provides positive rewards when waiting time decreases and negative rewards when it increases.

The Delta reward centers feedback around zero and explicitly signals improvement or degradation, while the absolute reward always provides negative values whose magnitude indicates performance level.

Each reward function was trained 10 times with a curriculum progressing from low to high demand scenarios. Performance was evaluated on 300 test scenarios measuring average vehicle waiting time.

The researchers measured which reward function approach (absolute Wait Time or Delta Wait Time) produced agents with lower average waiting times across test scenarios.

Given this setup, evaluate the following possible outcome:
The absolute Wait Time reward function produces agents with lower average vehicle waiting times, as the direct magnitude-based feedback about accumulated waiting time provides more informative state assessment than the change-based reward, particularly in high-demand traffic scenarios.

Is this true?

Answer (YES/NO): NO